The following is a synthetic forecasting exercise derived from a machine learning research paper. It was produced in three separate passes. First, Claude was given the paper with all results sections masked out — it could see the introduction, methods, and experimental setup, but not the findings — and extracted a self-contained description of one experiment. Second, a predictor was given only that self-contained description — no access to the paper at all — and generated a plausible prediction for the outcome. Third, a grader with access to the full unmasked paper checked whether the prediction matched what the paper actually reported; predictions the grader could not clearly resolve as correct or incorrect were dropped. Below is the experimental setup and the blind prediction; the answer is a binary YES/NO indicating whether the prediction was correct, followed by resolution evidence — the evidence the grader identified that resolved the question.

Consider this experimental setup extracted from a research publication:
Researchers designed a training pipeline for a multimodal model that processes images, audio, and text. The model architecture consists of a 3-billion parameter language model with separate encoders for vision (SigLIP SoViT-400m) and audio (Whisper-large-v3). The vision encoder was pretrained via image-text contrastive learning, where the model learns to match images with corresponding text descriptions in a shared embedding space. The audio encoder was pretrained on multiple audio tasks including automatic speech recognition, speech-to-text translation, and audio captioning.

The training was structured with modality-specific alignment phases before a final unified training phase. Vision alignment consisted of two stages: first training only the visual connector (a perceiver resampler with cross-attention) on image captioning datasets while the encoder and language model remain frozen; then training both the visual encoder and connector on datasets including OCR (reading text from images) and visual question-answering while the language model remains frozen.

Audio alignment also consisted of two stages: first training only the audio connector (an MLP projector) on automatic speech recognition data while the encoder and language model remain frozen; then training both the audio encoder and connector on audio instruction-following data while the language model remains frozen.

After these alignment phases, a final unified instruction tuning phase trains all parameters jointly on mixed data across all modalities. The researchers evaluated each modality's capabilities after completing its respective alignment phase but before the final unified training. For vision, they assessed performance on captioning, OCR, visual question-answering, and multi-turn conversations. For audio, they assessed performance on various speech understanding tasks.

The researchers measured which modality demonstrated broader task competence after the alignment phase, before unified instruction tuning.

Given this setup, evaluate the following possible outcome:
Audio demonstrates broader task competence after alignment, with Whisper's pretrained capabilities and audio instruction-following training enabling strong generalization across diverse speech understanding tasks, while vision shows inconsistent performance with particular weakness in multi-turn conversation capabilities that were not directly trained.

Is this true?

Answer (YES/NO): YES